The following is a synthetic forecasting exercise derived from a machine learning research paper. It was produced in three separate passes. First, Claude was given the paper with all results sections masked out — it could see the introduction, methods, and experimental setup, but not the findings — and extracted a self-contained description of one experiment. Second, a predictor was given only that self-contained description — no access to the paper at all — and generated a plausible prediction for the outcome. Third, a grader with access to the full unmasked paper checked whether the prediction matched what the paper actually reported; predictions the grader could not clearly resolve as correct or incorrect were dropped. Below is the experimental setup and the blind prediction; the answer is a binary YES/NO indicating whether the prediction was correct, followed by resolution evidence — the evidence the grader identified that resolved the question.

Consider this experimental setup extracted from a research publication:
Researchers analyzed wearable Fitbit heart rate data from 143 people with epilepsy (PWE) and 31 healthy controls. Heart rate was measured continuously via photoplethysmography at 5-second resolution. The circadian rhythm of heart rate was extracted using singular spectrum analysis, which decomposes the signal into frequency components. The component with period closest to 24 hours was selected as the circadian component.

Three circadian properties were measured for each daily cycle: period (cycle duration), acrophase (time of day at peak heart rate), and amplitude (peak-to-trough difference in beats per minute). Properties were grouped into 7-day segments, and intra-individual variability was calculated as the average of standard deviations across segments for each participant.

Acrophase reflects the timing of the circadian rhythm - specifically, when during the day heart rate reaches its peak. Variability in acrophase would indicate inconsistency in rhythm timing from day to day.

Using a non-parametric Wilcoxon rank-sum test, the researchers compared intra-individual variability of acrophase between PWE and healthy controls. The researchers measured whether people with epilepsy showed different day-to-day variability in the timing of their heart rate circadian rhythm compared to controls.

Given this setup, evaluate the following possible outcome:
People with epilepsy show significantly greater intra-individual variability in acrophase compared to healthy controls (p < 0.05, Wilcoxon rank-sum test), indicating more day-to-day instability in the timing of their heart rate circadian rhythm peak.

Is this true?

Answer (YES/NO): YES